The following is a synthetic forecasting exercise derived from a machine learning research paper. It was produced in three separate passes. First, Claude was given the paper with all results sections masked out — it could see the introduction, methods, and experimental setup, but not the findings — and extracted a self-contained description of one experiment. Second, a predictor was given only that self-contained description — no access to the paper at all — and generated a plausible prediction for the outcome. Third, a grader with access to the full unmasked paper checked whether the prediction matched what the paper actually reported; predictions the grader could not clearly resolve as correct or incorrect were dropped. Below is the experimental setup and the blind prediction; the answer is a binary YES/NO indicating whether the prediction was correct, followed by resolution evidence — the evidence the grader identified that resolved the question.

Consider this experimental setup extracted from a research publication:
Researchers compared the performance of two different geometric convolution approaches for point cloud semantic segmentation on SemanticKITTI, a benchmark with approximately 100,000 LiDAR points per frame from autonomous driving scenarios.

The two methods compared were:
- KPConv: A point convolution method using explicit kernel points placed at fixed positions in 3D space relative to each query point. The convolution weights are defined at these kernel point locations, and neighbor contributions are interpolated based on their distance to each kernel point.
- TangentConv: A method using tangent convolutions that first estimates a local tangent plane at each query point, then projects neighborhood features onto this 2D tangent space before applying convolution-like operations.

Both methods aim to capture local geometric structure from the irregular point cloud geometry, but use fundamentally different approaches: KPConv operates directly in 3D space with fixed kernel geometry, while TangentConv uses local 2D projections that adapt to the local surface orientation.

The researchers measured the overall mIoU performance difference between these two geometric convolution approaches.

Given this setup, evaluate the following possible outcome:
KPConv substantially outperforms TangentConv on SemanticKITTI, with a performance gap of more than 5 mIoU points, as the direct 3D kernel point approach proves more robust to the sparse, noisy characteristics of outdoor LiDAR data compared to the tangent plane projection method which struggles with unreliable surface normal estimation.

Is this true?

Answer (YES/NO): YES